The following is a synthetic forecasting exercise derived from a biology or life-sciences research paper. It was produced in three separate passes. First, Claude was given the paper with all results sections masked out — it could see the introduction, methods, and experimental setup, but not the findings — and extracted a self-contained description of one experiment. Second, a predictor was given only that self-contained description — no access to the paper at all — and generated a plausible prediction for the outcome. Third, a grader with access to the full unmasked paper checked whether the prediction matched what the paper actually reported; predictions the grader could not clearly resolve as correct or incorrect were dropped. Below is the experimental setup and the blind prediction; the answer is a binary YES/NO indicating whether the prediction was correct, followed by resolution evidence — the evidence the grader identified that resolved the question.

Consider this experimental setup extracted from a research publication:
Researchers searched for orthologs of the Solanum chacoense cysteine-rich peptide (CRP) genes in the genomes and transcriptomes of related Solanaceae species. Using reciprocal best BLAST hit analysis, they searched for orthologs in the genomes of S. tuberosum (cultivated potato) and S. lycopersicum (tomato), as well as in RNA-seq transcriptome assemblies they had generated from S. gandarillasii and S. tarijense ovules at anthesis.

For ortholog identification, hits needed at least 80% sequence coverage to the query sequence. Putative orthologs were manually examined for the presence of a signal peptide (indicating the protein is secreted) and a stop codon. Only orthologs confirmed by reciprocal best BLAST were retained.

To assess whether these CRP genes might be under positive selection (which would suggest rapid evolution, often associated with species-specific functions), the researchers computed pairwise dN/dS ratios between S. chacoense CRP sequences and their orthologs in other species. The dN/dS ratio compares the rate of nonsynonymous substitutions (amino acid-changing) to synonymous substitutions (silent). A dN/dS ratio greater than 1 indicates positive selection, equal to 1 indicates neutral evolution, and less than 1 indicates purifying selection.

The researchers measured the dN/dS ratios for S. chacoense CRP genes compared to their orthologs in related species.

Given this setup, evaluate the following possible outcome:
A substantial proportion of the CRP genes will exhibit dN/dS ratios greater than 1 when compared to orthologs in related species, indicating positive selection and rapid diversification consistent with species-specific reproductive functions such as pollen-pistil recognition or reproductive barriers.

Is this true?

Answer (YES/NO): NO